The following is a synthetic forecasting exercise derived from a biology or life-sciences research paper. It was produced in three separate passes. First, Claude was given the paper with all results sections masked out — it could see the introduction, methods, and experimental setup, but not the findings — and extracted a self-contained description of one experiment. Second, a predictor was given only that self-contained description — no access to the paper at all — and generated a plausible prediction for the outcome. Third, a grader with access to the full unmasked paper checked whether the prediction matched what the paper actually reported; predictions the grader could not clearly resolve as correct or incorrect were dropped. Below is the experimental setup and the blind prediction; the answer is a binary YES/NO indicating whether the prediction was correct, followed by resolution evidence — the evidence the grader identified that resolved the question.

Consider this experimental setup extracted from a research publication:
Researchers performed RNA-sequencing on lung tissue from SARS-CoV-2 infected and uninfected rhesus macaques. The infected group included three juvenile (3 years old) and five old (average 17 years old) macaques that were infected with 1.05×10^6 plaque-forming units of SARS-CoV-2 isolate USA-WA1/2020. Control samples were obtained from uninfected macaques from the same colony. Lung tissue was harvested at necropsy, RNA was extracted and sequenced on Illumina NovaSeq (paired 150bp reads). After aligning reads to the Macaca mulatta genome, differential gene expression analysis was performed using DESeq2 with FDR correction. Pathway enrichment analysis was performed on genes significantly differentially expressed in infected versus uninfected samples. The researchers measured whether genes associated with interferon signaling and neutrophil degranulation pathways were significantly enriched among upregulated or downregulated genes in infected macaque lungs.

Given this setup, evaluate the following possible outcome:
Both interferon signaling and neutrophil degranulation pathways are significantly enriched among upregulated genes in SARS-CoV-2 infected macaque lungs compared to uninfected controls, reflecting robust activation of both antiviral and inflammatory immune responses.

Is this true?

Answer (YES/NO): YES